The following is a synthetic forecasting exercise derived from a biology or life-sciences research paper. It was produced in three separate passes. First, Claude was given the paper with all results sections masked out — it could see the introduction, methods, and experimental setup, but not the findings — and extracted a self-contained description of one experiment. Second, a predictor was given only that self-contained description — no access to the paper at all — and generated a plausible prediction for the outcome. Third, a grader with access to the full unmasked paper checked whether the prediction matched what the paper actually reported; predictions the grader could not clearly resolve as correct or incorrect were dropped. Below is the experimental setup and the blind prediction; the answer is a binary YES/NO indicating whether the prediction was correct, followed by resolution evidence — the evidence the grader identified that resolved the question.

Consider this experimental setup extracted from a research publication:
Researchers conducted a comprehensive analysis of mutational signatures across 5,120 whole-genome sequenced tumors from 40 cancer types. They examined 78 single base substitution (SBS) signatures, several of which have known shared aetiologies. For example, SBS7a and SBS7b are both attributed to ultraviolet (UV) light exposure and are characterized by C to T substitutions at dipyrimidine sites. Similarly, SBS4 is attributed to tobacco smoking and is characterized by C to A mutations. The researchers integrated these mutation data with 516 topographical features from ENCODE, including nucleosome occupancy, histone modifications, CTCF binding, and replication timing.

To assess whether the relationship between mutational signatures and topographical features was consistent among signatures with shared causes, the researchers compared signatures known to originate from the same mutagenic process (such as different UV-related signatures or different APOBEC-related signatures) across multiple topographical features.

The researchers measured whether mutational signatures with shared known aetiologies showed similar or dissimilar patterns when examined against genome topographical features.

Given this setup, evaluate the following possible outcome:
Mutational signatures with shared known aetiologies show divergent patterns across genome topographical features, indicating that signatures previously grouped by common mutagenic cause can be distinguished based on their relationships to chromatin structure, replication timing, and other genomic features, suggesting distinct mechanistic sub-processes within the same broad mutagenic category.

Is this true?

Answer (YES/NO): NO